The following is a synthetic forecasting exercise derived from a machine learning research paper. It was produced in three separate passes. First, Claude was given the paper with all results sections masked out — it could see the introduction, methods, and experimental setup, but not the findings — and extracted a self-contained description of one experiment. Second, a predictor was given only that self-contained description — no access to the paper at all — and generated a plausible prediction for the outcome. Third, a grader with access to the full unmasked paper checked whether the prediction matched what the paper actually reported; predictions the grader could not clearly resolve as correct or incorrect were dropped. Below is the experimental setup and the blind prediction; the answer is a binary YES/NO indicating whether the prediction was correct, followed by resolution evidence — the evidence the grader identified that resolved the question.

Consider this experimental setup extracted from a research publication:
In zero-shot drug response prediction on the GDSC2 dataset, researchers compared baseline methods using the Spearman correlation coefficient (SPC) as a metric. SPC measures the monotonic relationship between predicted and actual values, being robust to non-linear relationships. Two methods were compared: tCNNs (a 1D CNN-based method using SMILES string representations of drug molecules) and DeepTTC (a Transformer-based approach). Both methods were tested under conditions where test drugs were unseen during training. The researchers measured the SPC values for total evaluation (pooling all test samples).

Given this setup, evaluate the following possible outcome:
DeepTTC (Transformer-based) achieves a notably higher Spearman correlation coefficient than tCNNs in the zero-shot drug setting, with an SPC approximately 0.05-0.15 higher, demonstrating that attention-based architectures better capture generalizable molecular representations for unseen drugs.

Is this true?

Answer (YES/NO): NO